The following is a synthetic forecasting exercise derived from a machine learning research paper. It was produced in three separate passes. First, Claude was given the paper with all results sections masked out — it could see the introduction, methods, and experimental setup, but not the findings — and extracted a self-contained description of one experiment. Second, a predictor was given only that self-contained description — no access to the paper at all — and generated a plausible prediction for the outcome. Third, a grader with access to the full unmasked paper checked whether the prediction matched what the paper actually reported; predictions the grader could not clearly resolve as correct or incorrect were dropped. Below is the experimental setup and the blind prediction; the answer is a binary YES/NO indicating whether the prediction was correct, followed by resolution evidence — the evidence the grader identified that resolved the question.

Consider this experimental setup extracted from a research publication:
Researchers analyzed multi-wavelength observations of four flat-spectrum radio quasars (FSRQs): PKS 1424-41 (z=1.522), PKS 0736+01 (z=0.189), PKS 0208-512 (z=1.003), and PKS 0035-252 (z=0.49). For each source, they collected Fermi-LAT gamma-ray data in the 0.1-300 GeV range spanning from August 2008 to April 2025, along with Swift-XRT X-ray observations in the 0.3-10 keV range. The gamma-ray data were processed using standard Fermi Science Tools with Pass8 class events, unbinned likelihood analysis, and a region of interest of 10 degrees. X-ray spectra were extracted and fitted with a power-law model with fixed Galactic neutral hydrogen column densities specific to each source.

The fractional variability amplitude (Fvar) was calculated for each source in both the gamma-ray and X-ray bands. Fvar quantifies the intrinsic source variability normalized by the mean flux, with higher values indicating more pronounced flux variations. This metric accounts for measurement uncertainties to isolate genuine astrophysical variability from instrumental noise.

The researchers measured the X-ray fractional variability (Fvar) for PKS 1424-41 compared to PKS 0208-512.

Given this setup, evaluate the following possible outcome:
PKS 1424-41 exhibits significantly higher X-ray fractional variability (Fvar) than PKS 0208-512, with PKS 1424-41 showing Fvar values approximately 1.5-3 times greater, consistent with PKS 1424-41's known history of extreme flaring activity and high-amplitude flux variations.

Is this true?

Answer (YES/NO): NO